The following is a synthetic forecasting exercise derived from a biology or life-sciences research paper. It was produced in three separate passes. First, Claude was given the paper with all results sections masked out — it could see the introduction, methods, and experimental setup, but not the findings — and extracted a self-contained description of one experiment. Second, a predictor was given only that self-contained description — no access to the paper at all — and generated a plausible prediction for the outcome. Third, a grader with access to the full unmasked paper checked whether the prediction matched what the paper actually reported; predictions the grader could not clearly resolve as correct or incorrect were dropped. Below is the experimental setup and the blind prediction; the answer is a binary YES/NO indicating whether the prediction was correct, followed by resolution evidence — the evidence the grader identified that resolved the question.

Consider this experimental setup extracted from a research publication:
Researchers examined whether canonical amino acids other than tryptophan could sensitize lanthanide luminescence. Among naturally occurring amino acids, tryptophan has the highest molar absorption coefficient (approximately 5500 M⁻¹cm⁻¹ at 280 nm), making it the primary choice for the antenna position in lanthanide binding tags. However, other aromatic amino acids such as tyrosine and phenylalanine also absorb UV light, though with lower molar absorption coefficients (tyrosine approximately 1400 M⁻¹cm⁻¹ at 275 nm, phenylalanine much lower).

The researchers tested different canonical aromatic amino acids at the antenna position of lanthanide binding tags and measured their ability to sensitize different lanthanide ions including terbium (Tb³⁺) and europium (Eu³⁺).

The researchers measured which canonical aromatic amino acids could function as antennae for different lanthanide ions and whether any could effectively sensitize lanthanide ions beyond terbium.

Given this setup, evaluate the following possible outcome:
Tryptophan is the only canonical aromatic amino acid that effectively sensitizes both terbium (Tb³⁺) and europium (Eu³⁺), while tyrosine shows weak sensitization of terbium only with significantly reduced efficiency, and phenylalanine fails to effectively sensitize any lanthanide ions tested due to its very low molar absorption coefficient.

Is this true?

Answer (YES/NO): NO